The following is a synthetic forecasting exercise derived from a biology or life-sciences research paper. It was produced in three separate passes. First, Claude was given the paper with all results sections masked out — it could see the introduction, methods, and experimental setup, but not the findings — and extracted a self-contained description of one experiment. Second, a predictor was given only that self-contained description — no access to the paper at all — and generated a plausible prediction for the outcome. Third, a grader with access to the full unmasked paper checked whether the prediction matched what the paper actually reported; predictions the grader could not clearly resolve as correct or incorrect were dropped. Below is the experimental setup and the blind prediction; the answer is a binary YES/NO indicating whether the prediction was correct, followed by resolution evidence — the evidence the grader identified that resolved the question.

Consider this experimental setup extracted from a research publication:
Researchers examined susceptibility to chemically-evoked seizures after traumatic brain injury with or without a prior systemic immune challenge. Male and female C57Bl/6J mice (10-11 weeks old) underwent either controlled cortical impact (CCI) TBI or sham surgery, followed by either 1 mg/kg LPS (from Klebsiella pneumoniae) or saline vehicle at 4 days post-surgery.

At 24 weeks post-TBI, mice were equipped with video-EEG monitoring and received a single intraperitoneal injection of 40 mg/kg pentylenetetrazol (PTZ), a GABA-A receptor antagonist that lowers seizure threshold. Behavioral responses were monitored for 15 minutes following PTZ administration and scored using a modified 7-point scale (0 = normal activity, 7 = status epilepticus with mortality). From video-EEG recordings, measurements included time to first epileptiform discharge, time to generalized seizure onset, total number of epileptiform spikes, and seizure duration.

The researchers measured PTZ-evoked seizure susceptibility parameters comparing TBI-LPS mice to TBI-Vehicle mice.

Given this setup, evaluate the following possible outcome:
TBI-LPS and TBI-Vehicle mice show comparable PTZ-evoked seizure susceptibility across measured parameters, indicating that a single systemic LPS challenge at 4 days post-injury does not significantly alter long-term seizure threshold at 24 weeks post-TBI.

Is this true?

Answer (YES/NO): YES